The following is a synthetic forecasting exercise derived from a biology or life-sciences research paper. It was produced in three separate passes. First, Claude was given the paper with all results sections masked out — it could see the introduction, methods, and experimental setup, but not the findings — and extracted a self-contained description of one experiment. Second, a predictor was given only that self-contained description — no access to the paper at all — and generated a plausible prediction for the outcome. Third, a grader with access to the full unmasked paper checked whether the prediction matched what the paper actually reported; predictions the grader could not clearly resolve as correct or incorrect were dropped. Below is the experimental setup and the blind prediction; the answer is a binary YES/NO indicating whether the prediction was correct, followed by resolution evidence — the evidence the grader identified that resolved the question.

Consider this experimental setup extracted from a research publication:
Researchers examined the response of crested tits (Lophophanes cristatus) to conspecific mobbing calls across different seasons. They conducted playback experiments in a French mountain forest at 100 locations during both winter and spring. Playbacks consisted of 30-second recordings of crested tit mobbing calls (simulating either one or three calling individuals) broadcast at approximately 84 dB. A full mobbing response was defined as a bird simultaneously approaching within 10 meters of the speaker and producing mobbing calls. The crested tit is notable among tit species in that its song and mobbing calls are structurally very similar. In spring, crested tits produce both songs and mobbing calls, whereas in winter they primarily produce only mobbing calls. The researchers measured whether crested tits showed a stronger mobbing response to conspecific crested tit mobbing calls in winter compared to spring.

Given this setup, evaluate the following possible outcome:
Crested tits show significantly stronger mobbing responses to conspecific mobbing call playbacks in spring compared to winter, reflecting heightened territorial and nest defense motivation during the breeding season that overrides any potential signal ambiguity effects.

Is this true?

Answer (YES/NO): NO